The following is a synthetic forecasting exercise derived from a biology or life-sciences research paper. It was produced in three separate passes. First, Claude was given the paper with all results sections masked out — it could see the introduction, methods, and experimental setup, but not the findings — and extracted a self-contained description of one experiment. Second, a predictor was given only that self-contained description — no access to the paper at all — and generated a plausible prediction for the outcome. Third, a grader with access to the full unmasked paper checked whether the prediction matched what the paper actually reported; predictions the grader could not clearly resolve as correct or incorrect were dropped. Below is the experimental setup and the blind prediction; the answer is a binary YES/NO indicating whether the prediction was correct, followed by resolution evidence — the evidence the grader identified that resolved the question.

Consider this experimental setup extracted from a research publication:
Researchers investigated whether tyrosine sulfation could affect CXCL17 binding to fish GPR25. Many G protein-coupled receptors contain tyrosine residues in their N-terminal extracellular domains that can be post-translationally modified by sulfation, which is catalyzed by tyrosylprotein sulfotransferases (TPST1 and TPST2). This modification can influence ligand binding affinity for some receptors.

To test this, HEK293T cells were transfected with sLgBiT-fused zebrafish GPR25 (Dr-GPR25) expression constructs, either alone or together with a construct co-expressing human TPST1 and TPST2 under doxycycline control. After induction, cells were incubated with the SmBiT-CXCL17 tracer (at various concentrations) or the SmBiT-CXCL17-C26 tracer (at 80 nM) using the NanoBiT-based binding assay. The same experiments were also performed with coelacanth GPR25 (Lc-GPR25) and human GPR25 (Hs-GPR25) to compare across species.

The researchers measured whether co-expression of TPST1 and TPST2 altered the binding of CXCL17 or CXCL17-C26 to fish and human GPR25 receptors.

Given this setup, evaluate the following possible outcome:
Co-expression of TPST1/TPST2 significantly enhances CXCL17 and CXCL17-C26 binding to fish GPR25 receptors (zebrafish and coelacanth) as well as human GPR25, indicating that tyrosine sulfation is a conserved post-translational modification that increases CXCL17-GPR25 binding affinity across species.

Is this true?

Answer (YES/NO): NO